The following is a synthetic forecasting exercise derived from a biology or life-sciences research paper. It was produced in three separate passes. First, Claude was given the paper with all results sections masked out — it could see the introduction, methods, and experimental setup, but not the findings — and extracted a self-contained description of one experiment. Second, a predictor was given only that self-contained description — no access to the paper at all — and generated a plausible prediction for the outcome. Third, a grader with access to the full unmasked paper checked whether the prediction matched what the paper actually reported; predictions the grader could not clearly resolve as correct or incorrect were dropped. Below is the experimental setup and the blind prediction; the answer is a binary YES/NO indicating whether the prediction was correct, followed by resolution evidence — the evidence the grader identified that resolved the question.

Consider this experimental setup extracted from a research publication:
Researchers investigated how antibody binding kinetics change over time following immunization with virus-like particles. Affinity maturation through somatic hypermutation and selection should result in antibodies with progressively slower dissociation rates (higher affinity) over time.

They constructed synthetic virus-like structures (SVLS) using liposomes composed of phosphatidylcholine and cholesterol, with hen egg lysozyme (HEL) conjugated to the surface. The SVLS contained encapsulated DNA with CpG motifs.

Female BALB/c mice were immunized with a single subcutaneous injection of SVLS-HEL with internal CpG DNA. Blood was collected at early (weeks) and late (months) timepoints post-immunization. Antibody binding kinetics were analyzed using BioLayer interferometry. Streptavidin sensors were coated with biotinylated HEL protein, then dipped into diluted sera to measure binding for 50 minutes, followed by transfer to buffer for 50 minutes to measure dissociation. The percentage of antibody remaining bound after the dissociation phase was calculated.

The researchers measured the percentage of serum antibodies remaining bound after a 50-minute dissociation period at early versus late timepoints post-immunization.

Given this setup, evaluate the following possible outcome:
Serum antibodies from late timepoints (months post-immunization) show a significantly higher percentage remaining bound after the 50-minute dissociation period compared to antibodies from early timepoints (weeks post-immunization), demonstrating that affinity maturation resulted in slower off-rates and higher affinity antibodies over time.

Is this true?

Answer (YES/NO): NO